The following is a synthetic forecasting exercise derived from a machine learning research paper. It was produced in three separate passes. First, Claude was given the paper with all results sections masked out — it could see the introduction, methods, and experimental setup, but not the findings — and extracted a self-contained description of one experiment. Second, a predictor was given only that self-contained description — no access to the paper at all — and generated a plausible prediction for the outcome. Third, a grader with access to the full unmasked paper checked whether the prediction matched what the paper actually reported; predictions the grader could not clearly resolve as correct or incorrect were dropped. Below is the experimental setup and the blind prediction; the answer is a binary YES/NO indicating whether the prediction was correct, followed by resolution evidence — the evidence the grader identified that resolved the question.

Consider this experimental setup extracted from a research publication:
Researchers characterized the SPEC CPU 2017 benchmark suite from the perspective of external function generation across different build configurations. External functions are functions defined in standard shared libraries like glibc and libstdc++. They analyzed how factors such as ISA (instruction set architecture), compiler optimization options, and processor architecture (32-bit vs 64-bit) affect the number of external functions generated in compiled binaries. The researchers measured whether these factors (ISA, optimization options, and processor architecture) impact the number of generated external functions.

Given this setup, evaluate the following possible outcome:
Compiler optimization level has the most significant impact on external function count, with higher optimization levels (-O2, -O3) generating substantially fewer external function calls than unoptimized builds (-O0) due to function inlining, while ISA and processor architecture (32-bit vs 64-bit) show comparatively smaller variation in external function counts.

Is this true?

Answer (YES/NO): NO